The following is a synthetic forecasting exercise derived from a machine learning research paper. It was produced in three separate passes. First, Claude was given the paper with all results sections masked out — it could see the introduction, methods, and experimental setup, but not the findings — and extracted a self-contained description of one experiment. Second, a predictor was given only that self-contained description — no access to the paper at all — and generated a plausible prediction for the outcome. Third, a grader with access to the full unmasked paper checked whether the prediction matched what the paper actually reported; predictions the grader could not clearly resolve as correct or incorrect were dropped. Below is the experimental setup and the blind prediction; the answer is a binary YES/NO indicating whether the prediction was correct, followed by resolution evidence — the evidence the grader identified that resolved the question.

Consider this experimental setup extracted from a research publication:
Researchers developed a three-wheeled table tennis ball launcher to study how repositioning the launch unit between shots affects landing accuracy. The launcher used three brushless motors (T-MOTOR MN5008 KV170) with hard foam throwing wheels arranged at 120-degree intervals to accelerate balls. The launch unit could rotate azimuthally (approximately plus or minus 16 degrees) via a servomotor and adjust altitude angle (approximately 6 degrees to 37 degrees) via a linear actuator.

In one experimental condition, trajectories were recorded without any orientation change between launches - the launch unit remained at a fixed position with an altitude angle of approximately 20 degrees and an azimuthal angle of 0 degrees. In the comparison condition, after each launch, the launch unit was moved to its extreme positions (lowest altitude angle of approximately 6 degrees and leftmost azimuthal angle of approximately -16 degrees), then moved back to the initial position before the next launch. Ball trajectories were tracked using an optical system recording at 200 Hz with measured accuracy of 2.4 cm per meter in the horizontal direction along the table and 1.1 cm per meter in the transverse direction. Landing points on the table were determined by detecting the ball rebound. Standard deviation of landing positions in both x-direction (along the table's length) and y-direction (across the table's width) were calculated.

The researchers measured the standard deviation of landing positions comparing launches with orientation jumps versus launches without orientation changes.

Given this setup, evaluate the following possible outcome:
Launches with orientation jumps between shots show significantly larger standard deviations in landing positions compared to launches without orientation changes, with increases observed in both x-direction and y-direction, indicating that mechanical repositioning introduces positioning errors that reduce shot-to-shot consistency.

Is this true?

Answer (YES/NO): NO